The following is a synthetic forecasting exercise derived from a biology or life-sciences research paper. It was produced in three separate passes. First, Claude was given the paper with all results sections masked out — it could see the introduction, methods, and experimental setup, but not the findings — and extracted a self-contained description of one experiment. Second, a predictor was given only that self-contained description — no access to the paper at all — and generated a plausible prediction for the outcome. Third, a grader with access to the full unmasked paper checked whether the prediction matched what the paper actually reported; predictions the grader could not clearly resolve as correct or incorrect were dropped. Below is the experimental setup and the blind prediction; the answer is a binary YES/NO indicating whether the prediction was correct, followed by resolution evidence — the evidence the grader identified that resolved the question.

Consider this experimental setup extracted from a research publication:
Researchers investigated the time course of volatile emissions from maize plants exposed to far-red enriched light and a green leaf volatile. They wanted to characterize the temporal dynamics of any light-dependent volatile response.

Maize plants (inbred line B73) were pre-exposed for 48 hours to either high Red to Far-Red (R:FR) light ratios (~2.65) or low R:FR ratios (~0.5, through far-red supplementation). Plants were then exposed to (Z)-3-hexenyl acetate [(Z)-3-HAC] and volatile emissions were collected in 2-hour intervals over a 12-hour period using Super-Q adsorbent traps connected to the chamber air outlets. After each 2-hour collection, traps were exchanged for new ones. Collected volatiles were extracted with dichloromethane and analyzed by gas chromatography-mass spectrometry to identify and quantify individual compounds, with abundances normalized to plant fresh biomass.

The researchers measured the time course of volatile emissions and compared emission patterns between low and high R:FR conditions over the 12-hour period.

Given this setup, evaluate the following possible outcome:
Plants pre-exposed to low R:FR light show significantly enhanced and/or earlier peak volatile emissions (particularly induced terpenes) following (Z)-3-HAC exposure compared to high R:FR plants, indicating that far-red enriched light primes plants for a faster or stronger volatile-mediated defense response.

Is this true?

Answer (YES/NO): YES